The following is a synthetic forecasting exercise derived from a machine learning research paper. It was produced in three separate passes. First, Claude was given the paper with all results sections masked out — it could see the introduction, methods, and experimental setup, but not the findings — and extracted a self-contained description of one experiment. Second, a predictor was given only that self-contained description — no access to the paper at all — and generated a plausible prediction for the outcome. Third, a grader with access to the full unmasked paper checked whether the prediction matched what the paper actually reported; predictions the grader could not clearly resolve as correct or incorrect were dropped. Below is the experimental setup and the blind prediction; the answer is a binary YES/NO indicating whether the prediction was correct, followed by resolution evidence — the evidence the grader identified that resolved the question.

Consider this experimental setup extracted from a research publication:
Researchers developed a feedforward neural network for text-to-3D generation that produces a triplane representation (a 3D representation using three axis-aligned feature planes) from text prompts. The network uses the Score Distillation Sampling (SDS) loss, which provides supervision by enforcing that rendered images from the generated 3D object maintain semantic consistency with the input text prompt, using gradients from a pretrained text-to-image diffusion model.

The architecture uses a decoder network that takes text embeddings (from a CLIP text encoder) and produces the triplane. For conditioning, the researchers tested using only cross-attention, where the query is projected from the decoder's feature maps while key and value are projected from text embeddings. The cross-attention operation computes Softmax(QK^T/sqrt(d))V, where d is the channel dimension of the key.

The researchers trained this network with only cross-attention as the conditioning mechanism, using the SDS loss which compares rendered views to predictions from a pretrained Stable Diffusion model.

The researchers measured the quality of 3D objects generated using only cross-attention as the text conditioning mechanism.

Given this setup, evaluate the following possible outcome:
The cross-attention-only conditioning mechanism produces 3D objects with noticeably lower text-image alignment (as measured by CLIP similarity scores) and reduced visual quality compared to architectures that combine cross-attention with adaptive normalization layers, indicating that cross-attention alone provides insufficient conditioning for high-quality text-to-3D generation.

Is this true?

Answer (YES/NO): NO